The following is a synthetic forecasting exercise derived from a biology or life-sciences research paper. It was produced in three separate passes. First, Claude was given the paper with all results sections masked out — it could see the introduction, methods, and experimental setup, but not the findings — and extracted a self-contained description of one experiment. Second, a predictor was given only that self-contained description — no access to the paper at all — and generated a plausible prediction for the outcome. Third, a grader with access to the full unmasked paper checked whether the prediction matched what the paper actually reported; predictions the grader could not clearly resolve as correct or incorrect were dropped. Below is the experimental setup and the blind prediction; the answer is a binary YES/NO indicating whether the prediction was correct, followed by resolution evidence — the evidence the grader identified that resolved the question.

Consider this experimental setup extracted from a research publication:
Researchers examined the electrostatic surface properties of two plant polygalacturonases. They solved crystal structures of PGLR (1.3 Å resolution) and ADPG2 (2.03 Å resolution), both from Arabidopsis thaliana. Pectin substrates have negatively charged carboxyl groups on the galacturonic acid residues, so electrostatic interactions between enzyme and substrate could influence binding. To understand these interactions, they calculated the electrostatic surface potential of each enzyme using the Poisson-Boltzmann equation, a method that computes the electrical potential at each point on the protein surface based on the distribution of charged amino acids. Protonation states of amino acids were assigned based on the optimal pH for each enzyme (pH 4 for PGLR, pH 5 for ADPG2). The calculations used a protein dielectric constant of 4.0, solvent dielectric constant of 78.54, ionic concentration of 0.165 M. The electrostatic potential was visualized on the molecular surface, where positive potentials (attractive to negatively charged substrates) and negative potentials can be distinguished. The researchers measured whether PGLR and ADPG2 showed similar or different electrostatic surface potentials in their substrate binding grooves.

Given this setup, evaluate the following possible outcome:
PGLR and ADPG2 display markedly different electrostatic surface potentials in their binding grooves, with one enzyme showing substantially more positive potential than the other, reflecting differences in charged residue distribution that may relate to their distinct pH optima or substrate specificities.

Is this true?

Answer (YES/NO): YES